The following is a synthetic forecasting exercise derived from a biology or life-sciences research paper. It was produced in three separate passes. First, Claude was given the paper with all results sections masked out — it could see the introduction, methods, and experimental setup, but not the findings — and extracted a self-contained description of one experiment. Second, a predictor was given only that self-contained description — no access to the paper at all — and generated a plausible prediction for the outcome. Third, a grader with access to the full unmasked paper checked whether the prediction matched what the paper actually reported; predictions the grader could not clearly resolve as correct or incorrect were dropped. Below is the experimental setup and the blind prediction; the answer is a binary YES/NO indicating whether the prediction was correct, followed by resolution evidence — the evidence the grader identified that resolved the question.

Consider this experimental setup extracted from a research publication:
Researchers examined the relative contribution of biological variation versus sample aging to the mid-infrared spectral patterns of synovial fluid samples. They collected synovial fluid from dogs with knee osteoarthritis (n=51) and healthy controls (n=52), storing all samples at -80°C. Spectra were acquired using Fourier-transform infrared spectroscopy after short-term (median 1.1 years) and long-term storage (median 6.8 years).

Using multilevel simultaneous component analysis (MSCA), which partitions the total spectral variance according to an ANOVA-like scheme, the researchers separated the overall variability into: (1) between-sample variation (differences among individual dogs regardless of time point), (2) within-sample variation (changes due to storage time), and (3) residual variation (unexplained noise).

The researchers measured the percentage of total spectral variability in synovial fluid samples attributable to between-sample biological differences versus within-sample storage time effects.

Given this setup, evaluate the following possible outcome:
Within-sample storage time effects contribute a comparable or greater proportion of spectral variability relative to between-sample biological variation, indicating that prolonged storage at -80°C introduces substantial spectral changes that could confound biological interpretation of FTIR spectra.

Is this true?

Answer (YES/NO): NO